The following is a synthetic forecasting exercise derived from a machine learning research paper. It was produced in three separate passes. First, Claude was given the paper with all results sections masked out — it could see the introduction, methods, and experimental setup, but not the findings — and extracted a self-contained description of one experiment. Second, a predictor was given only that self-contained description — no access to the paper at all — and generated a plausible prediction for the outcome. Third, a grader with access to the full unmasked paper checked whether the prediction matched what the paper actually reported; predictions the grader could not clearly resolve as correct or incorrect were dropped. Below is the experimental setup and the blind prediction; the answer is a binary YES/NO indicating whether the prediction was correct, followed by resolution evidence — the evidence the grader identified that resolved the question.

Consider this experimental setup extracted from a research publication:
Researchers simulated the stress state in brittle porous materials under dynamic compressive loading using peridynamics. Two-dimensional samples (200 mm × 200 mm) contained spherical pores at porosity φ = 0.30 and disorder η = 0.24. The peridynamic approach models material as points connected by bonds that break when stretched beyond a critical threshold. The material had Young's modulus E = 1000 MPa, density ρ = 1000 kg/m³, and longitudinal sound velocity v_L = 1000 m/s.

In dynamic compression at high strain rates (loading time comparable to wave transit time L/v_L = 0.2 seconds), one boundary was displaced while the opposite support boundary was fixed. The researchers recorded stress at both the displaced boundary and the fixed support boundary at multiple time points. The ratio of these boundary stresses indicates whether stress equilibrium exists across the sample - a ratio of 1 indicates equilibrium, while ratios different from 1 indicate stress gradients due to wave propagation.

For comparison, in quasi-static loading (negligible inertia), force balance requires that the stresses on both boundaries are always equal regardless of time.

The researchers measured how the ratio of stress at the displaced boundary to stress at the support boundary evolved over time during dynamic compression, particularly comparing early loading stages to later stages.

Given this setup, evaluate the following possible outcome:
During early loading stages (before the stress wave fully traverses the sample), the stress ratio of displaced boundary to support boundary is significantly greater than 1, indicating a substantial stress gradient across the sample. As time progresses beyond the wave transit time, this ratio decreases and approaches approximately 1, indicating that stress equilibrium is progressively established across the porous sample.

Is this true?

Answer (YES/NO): YES